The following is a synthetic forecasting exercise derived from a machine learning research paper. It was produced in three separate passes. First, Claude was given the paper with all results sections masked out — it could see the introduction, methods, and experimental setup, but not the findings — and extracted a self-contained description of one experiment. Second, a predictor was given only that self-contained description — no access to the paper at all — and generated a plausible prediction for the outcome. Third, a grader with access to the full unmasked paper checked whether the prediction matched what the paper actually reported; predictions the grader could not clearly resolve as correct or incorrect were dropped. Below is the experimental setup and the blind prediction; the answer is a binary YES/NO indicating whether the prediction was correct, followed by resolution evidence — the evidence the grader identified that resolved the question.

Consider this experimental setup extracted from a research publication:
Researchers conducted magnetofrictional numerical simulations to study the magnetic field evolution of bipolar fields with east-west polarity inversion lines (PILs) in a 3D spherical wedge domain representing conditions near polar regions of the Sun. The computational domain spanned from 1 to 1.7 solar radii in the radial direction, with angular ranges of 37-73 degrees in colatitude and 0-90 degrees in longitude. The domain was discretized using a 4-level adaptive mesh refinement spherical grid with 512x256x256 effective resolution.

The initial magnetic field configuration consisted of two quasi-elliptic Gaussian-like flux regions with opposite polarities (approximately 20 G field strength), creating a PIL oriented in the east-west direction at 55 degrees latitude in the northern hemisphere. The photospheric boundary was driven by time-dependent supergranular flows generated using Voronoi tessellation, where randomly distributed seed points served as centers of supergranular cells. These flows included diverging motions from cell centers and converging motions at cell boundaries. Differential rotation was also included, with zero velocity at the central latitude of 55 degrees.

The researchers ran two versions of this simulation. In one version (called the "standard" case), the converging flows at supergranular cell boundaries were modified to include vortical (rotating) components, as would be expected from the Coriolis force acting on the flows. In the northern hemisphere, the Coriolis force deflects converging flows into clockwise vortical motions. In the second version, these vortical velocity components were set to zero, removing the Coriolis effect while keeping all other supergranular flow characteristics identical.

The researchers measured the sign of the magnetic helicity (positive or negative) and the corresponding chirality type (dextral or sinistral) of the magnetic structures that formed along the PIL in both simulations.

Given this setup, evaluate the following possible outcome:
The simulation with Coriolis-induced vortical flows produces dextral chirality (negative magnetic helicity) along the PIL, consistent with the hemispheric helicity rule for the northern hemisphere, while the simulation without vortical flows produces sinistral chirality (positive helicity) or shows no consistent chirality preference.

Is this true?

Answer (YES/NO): YES